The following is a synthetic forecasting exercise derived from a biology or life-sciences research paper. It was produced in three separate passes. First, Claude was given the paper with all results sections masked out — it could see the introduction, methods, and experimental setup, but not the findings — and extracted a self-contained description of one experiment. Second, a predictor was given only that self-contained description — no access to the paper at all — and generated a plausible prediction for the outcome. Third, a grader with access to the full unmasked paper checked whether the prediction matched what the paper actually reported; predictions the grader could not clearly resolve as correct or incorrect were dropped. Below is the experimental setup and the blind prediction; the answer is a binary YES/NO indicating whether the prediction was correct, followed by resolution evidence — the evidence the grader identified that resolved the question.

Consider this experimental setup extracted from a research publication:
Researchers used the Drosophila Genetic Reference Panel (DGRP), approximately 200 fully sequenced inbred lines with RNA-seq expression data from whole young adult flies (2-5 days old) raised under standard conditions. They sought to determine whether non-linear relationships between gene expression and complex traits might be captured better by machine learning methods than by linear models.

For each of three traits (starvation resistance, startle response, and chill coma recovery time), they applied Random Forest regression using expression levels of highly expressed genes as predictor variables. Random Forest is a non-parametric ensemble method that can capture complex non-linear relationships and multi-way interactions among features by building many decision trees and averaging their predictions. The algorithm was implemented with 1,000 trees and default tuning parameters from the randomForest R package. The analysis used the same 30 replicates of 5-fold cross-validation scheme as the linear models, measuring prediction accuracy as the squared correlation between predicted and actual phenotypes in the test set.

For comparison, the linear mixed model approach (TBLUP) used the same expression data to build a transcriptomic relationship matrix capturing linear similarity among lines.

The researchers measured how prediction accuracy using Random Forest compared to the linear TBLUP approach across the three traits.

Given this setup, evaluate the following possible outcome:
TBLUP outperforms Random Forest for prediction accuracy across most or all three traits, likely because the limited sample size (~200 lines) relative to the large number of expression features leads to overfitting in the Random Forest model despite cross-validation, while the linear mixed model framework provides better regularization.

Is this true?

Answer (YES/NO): NO